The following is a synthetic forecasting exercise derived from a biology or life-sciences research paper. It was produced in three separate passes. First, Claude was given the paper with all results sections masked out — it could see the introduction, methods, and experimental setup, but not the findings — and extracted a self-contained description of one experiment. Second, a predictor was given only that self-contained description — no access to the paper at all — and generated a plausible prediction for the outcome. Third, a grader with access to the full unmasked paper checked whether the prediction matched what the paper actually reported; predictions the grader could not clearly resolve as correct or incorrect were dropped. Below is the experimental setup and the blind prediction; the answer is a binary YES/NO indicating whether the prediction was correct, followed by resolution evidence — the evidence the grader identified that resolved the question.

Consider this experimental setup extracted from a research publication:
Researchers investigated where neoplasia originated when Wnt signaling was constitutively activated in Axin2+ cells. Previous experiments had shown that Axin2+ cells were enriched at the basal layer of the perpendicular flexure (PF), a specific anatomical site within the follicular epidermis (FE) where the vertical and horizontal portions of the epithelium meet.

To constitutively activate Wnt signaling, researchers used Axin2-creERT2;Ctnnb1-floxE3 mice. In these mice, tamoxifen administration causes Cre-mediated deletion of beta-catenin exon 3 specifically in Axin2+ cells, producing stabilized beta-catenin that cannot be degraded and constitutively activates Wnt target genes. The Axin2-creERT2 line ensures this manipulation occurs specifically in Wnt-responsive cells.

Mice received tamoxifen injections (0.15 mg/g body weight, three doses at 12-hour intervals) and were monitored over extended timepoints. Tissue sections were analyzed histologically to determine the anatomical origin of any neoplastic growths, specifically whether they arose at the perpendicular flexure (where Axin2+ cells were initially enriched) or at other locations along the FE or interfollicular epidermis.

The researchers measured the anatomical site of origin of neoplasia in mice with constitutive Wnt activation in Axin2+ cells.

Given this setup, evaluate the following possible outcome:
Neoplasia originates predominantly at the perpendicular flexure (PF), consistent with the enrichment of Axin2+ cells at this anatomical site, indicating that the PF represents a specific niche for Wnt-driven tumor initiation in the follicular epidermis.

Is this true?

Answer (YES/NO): YES